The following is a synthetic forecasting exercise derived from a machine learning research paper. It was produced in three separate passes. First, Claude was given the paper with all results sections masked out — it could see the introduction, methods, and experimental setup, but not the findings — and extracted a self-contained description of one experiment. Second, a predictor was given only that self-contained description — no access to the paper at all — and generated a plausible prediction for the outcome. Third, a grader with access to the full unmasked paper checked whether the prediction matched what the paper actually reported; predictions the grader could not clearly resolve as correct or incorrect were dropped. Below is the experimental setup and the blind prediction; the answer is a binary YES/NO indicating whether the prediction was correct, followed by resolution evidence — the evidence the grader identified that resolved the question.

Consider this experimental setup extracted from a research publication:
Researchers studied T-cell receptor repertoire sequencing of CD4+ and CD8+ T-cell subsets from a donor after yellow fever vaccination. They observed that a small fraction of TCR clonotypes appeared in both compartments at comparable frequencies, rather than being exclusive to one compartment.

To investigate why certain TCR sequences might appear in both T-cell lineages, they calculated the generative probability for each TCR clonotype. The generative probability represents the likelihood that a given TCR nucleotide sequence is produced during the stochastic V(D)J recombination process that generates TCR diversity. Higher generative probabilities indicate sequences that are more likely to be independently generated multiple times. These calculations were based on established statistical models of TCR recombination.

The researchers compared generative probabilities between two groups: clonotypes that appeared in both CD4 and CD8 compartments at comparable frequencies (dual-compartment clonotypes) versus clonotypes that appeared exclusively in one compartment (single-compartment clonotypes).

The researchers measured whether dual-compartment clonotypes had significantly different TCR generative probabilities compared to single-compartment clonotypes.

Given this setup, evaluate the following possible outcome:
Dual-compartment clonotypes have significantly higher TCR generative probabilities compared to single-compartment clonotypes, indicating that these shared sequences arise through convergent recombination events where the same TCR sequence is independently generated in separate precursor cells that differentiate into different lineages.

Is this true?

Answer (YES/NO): YES